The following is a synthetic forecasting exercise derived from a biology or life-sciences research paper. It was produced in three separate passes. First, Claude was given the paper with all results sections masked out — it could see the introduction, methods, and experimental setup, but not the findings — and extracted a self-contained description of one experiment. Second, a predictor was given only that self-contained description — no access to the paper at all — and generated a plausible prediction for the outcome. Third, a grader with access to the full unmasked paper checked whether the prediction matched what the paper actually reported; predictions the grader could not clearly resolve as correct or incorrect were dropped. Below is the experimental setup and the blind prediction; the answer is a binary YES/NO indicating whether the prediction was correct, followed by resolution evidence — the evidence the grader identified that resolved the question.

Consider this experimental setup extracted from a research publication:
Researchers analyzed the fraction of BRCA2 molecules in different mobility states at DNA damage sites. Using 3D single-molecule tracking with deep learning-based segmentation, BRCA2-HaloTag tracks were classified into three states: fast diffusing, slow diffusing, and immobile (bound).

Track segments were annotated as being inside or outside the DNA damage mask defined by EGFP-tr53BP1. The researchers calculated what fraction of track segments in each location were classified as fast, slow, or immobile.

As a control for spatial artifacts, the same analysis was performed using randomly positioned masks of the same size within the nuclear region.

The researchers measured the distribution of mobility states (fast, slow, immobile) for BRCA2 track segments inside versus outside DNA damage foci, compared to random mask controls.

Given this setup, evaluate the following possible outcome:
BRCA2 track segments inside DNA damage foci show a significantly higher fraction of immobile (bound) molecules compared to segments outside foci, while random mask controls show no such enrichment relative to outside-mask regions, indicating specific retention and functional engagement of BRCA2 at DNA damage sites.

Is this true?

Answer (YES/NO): YES